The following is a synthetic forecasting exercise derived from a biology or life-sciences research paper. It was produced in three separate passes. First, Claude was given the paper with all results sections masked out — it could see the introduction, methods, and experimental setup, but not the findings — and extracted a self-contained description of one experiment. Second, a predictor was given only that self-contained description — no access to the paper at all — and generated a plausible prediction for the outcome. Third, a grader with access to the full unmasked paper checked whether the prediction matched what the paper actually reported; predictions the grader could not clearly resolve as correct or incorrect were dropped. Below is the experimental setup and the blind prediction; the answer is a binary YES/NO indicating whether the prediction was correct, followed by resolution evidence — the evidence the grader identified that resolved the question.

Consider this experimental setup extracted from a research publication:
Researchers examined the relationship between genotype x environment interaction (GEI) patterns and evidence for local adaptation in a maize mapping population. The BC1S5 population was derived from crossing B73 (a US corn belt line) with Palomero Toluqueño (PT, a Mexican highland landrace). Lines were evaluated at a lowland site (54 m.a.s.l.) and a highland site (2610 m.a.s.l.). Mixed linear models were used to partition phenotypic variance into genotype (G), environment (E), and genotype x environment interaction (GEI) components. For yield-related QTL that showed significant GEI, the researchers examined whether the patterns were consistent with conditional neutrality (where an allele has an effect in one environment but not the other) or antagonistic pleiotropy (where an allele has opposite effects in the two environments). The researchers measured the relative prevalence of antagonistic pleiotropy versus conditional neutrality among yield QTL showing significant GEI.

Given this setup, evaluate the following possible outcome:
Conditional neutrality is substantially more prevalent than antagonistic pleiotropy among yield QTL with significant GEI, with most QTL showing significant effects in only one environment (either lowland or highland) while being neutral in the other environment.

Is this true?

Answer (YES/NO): YES